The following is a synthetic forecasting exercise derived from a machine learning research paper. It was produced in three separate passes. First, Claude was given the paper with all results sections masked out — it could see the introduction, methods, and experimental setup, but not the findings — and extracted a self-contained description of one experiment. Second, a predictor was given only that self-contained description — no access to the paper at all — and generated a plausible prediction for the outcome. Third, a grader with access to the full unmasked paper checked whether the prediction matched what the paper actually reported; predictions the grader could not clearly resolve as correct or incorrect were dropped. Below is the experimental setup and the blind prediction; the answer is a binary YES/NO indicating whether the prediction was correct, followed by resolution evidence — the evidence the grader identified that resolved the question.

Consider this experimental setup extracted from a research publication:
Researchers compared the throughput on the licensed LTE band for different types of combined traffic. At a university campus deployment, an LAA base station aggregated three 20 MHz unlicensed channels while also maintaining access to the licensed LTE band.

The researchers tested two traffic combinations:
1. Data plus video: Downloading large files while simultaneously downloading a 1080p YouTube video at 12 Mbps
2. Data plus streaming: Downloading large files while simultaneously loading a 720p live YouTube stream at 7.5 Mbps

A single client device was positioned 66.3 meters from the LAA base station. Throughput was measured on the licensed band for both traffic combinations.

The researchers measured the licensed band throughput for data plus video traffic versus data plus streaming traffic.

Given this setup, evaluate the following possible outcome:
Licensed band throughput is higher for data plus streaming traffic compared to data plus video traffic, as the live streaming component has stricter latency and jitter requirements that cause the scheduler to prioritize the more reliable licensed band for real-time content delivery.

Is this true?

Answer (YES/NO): NO